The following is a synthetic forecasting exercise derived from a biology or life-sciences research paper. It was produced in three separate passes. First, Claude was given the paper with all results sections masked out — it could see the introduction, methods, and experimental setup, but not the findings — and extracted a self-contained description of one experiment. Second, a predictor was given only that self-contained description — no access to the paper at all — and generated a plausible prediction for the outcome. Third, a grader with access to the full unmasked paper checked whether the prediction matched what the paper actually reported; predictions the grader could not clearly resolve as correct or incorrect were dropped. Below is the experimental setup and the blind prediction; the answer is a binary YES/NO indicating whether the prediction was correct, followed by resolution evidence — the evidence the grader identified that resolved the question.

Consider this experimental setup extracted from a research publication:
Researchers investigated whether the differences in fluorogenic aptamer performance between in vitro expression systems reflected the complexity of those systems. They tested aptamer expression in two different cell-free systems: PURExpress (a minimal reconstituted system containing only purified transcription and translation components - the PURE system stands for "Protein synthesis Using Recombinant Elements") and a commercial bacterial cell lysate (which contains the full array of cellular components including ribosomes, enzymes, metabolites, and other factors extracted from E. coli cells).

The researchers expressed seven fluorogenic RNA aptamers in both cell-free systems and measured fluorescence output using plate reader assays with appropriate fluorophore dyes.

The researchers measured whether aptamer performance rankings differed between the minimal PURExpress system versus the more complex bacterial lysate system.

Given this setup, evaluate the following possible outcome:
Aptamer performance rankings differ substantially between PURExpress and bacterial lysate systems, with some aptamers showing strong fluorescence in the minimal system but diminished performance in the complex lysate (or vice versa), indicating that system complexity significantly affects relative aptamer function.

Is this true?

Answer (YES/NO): NO